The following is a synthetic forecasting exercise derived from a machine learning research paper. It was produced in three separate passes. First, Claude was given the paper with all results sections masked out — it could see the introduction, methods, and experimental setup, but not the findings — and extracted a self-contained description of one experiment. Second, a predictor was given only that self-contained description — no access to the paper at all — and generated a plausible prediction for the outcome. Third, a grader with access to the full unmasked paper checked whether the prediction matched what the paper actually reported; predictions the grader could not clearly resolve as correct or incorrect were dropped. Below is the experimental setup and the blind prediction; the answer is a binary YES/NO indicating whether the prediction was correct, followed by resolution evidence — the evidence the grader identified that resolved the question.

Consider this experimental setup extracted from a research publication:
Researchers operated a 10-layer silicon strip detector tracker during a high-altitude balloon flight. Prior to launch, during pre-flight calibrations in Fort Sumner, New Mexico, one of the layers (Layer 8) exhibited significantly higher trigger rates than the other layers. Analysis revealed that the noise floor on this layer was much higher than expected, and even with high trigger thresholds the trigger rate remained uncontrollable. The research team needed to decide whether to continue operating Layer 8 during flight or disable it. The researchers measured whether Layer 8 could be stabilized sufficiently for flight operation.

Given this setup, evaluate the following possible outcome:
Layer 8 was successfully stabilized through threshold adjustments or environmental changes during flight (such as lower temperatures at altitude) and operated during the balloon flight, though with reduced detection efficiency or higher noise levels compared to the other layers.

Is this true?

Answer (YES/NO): NO